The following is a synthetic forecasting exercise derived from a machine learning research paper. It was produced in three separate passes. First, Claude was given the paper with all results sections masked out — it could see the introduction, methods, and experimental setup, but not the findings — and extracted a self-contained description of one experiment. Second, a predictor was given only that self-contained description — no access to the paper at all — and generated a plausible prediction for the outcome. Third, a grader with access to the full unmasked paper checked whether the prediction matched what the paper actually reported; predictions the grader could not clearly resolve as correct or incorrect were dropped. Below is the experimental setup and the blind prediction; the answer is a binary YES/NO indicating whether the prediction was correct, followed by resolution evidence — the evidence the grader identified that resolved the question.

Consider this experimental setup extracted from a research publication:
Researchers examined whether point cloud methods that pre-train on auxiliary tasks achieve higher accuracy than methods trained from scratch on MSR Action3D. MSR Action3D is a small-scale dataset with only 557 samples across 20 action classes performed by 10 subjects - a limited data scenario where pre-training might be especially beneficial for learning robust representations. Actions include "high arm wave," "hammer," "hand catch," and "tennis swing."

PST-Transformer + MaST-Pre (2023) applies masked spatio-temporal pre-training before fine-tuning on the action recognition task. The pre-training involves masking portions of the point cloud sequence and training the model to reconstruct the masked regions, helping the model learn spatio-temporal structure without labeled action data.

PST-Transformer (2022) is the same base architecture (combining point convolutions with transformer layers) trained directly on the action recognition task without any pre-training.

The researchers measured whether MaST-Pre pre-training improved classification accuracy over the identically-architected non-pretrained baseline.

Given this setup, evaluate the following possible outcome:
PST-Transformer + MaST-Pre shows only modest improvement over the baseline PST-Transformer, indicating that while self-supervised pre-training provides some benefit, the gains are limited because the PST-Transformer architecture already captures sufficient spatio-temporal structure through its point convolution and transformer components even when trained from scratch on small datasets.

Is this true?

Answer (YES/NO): YES